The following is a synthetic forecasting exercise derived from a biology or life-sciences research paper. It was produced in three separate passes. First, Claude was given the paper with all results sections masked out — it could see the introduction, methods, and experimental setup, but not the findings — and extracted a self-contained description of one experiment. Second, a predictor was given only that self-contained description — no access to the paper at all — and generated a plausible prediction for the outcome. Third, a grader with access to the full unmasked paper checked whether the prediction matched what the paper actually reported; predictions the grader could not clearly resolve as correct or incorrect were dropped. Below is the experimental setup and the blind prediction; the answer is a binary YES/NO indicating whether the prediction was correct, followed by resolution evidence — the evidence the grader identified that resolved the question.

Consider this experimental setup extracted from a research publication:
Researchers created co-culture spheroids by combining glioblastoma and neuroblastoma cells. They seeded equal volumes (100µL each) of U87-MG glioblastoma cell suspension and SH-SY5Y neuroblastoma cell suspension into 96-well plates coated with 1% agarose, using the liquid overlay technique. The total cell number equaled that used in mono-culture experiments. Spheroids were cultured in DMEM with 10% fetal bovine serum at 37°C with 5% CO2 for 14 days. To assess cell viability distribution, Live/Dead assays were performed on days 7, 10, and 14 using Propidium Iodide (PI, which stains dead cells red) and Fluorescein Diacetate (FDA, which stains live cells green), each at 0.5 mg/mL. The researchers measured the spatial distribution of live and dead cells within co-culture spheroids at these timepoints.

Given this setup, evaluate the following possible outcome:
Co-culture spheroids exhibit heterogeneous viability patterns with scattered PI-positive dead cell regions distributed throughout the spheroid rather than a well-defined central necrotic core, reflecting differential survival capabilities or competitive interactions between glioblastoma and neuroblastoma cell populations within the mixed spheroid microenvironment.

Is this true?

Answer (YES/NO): NO